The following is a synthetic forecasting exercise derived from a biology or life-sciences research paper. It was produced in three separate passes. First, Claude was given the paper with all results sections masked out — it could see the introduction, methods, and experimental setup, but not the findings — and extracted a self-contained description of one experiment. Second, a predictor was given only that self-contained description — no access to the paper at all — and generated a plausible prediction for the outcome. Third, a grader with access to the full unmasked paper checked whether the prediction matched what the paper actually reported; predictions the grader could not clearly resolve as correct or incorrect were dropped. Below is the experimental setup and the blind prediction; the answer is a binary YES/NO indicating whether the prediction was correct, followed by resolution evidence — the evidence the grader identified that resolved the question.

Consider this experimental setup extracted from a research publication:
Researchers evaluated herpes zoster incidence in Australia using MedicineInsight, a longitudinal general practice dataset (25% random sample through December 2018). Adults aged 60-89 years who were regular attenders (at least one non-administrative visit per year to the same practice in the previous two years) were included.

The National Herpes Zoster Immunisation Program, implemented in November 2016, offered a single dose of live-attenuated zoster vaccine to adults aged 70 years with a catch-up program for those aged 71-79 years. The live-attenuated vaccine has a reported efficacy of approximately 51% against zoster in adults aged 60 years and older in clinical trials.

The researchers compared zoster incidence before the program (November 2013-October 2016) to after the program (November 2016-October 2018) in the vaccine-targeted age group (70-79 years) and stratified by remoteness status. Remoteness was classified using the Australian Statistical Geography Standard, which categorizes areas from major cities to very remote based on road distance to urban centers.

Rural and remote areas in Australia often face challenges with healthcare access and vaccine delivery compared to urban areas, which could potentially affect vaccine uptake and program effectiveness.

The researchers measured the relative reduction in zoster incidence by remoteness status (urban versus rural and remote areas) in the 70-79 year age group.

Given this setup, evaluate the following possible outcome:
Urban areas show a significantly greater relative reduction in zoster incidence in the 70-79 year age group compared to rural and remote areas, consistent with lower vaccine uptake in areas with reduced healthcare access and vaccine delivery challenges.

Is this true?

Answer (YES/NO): NO